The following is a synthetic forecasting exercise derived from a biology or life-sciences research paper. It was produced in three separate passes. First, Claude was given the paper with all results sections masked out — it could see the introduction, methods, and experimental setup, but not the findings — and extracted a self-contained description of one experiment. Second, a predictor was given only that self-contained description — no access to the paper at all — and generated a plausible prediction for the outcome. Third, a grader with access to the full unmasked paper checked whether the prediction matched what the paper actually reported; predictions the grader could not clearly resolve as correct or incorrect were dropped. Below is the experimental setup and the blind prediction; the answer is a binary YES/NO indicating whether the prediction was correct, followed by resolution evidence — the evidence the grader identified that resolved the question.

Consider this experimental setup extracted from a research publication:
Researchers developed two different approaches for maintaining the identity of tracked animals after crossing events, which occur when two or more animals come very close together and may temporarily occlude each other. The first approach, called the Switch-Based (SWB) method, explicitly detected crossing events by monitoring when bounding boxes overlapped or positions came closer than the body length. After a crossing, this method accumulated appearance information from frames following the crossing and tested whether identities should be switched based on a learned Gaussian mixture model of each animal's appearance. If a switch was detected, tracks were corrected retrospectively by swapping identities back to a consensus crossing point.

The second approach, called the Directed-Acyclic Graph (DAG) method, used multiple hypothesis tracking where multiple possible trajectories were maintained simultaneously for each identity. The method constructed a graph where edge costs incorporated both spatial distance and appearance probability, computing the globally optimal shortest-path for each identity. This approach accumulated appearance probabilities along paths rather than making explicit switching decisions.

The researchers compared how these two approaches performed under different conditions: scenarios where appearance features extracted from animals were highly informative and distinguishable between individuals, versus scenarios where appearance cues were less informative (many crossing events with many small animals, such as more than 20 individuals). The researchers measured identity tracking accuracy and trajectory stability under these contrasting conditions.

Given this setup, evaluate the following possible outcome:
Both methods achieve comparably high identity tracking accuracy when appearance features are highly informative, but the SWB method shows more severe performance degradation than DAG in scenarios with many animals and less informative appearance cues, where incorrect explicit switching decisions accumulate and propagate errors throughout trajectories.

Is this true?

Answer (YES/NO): NO